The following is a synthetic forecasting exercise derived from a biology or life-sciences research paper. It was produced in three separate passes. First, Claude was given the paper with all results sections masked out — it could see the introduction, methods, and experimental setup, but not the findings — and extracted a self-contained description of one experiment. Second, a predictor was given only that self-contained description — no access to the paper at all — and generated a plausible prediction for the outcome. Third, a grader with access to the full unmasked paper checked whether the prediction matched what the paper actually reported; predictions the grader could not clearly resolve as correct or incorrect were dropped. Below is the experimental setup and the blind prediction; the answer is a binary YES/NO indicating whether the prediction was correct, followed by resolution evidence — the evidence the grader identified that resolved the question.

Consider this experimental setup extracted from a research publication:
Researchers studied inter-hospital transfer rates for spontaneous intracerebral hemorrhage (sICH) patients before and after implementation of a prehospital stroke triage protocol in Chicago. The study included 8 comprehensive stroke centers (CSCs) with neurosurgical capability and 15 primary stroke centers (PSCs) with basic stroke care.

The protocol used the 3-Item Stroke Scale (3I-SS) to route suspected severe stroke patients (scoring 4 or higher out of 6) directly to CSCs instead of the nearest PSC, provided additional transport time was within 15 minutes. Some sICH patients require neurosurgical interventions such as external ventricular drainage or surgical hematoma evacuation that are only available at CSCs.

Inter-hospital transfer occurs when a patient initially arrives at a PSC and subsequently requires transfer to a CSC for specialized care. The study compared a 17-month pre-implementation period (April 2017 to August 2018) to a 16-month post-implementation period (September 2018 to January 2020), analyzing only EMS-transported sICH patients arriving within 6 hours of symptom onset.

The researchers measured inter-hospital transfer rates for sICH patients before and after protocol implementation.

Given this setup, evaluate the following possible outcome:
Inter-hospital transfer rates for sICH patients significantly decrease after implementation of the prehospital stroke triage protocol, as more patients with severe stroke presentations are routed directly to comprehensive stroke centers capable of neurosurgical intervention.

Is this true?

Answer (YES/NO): NO